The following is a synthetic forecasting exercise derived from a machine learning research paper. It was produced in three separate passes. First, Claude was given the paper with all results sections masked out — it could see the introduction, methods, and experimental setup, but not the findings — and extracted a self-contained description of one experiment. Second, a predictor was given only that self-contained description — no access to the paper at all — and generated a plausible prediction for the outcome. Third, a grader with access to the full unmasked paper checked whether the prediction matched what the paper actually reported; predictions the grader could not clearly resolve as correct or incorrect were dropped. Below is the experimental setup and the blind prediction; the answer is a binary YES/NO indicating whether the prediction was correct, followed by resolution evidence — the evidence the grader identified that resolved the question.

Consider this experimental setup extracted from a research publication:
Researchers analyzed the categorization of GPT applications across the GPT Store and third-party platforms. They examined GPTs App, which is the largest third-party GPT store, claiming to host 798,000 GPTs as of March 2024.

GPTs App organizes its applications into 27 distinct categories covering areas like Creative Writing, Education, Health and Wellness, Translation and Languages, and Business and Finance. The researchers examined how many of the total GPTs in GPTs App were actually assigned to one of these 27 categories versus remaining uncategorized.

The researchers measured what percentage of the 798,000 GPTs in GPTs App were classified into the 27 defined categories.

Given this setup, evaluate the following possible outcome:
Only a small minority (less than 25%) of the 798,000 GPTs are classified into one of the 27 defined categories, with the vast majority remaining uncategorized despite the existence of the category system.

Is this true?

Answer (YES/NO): NO